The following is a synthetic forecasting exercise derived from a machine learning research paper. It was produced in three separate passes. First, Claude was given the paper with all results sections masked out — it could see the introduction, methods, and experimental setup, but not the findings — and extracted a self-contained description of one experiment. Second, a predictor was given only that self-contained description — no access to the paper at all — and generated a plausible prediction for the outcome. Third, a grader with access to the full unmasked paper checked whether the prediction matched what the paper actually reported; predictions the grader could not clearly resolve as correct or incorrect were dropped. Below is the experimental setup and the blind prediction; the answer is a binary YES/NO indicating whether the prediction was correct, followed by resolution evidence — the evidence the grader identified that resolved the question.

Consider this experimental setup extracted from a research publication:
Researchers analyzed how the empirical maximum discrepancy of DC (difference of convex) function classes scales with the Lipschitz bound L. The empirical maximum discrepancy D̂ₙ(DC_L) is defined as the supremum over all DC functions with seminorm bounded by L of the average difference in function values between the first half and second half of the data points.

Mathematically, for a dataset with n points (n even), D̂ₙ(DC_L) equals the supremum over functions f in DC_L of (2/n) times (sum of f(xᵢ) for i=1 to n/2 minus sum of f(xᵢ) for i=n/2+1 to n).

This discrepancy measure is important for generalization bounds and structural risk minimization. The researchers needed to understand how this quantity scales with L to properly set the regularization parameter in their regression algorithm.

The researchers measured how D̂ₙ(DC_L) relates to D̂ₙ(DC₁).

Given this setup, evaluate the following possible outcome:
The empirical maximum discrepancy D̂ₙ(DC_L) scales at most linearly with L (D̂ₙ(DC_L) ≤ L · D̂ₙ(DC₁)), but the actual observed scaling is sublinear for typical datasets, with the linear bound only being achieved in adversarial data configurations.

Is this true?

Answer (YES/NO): NO